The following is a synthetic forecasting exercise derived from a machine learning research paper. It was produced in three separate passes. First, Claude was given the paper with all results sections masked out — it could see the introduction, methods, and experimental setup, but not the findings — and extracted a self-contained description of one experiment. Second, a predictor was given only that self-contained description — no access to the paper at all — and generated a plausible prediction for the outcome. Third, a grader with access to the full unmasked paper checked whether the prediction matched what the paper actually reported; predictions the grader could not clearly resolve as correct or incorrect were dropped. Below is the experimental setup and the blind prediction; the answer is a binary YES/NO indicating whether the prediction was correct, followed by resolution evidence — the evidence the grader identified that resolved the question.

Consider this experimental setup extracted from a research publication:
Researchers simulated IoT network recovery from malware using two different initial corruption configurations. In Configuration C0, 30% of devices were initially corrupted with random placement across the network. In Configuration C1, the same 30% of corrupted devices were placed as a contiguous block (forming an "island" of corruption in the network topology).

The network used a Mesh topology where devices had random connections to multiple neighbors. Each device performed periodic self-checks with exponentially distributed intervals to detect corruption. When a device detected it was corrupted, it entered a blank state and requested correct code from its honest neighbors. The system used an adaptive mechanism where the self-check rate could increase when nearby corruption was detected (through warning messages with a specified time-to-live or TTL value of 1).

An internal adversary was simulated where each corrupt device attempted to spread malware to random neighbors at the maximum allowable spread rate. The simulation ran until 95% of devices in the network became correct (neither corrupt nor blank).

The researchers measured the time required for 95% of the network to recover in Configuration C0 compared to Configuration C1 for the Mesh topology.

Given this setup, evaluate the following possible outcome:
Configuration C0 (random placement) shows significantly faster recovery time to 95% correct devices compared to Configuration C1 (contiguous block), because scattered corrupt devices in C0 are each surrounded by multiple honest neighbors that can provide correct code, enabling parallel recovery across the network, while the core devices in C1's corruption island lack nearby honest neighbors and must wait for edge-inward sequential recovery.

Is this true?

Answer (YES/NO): YES